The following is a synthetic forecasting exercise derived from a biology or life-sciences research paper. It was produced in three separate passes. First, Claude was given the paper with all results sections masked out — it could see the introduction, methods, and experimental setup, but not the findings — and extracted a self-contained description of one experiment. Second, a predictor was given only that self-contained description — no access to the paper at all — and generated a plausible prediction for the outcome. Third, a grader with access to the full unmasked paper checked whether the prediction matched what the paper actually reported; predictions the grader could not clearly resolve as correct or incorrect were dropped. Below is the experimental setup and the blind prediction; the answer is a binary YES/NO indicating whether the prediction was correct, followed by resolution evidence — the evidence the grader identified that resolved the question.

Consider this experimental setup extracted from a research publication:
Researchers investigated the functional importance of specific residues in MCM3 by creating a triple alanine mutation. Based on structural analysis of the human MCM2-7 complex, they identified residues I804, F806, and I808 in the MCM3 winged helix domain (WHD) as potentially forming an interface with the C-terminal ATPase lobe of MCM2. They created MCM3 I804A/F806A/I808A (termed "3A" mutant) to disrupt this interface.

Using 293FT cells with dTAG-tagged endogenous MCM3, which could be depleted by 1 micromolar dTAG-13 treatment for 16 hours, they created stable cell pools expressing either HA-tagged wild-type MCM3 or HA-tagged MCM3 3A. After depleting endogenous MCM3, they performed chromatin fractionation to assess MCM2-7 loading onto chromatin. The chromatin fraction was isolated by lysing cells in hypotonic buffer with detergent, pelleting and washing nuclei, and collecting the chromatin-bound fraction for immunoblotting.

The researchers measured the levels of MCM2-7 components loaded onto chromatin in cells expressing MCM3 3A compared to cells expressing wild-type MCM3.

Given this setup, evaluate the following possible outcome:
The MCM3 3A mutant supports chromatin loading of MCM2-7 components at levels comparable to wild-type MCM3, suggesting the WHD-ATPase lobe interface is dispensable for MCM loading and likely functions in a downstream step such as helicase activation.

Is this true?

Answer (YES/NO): NO